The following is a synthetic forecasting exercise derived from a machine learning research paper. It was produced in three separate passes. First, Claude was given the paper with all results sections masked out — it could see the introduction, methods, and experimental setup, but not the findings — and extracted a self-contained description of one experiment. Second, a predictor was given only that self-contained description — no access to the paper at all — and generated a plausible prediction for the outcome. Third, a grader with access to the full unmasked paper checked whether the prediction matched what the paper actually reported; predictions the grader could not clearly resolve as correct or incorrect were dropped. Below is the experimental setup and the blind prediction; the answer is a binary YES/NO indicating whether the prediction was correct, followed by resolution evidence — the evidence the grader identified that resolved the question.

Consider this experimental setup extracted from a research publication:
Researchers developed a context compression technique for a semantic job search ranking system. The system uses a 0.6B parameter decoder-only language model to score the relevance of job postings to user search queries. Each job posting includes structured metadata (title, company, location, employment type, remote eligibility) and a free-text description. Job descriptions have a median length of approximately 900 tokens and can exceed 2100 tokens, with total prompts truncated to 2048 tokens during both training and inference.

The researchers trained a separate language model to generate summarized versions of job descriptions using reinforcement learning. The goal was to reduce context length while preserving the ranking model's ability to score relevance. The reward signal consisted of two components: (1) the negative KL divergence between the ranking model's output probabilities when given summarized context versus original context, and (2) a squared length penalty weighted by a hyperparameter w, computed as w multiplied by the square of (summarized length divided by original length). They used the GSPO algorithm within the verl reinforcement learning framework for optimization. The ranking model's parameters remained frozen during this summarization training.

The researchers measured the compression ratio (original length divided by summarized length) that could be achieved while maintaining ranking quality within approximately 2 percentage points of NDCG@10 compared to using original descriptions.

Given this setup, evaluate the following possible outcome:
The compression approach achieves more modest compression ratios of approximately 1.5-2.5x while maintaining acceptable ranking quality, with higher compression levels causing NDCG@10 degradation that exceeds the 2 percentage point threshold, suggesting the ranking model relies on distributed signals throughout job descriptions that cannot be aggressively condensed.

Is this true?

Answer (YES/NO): NO